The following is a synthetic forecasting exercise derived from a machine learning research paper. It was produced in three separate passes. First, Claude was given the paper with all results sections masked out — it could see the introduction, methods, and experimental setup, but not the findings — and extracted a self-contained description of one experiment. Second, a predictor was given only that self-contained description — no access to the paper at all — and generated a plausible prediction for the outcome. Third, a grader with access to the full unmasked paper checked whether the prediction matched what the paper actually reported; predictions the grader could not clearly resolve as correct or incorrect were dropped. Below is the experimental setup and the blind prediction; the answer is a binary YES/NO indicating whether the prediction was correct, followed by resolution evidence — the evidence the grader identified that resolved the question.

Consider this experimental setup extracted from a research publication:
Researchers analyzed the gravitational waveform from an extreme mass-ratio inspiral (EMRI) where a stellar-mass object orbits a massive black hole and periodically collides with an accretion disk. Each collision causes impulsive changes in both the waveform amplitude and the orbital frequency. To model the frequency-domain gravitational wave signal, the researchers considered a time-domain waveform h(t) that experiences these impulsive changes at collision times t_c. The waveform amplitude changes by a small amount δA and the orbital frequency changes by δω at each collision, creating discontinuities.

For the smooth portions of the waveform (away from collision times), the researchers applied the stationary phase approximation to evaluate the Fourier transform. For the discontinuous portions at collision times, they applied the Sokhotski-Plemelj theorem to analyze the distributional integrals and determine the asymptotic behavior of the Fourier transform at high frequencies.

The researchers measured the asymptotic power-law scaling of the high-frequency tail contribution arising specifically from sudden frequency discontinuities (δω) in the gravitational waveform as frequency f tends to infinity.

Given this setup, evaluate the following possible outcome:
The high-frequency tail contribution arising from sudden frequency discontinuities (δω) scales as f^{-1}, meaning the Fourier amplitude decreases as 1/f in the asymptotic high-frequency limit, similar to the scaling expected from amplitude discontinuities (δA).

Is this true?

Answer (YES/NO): NO